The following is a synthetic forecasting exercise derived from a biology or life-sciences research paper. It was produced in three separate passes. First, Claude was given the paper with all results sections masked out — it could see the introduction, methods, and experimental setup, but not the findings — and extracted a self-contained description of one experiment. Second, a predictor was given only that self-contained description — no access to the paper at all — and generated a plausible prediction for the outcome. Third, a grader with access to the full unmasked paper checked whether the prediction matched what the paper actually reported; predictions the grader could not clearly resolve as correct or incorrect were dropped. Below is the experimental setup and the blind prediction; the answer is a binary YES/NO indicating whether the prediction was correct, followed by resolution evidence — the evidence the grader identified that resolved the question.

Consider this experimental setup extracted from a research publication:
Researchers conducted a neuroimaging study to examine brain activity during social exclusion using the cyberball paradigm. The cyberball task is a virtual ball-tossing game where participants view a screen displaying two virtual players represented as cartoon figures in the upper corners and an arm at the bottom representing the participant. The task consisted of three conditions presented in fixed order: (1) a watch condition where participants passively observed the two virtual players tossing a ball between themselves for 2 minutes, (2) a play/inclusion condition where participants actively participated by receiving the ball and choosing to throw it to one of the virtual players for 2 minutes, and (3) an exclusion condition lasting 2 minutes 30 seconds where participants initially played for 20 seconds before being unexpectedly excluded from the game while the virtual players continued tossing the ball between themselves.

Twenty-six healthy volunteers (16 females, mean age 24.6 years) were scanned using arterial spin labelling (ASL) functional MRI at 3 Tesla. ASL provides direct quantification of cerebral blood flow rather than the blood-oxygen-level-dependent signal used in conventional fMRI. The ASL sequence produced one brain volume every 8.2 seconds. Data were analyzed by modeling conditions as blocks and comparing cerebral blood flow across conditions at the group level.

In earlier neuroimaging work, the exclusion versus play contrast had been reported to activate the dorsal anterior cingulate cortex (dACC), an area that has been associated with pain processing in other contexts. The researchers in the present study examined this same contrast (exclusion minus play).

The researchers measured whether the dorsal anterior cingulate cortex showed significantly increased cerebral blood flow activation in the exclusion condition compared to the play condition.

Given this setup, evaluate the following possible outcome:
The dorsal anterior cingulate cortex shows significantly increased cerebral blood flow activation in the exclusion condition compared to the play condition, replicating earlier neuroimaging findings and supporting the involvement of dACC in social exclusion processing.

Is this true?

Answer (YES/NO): NO